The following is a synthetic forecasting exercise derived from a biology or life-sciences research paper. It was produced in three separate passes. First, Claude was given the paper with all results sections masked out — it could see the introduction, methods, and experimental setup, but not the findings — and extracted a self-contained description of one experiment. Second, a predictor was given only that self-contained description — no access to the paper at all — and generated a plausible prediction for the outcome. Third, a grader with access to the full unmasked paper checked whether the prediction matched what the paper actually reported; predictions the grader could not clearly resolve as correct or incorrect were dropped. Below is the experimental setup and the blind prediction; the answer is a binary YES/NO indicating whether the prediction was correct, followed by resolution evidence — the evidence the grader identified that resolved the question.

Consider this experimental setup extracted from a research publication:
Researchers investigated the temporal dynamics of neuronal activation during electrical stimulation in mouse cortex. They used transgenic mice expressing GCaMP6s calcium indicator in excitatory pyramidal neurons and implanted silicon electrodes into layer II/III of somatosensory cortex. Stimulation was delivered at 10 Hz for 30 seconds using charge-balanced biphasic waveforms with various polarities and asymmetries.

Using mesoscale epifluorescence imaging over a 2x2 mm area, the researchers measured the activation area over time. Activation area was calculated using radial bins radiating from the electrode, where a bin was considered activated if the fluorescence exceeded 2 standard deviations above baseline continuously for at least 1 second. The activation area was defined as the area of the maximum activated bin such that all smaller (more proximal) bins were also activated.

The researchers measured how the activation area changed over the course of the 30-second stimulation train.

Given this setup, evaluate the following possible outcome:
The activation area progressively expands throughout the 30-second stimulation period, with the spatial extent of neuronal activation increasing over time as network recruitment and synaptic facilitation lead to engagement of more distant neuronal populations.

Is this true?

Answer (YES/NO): NO